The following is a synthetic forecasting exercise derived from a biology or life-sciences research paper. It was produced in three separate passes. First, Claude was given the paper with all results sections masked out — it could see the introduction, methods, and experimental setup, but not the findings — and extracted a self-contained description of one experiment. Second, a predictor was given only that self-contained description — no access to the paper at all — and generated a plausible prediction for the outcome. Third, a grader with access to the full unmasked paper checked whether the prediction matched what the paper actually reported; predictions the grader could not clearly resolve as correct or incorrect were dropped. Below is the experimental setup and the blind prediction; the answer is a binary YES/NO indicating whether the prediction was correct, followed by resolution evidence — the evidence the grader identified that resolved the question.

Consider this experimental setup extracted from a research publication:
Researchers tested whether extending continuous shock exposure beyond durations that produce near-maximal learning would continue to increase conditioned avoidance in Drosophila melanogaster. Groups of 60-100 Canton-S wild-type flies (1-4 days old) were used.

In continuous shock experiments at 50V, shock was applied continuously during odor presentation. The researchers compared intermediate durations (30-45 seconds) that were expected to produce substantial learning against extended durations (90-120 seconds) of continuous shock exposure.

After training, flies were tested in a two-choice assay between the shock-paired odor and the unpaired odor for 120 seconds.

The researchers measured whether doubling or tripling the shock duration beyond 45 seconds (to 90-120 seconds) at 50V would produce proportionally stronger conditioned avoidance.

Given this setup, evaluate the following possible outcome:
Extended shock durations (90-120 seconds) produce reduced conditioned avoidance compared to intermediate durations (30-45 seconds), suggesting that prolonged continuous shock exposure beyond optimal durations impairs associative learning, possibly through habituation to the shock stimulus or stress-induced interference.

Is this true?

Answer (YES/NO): NO